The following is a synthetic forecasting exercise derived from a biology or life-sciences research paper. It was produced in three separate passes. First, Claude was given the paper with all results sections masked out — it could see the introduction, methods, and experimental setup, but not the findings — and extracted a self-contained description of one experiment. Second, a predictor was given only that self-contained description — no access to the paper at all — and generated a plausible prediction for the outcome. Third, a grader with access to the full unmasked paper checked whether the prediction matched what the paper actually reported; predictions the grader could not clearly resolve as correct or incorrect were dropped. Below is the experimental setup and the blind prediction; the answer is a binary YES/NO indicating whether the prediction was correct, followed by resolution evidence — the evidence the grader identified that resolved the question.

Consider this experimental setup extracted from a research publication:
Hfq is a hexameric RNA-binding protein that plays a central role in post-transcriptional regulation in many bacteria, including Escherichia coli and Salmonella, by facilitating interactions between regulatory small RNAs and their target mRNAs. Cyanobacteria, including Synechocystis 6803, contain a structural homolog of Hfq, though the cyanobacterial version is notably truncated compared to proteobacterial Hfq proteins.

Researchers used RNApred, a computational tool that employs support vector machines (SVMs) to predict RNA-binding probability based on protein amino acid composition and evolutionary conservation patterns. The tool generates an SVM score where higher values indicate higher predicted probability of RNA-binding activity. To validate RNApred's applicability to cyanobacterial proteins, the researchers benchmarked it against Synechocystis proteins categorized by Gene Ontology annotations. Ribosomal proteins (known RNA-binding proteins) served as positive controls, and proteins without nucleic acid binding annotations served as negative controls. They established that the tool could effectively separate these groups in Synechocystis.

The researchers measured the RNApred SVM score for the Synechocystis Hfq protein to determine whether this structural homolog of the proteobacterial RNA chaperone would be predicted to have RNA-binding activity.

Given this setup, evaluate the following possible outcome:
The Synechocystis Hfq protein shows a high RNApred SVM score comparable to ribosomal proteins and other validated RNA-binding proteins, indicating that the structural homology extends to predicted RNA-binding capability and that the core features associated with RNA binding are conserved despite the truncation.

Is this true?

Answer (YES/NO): NO